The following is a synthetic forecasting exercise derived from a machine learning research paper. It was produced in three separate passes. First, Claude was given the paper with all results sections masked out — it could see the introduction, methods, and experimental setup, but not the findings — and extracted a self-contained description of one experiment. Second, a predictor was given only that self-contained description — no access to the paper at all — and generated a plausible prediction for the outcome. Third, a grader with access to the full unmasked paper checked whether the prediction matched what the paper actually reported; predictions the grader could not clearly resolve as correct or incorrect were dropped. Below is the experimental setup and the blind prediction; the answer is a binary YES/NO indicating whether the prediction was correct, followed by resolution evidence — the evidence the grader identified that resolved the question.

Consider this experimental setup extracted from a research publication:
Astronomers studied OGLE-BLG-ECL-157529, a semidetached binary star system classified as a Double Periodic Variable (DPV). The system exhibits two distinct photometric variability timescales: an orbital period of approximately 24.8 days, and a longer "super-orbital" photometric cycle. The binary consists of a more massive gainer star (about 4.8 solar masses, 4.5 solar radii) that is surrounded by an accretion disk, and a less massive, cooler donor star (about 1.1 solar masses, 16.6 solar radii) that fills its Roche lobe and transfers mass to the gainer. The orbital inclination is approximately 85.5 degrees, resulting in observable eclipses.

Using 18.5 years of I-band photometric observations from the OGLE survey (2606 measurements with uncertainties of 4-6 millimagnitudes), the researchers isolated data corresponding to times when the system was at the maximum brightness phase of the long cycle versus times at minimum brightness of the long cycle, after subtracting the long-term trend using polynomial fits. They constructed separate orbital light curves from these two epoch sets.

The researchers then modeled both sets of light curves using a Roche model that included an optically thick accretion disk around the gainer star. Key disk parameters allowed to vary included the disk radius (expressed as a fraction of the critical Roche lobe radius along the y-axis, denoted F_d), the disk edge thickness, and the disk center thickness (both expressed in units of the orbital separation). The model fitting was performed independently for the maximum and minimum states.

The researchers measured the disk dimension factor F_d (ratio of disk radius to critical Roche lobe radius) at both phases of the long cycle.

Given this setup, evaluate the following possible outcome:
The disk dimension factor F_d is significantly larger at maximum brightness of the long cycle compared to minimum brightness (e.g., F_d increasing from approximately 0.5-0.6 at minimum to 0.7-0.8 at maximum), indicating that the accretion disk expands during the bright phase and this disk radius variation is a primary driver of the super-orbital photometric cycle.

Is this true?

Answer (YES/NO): NO